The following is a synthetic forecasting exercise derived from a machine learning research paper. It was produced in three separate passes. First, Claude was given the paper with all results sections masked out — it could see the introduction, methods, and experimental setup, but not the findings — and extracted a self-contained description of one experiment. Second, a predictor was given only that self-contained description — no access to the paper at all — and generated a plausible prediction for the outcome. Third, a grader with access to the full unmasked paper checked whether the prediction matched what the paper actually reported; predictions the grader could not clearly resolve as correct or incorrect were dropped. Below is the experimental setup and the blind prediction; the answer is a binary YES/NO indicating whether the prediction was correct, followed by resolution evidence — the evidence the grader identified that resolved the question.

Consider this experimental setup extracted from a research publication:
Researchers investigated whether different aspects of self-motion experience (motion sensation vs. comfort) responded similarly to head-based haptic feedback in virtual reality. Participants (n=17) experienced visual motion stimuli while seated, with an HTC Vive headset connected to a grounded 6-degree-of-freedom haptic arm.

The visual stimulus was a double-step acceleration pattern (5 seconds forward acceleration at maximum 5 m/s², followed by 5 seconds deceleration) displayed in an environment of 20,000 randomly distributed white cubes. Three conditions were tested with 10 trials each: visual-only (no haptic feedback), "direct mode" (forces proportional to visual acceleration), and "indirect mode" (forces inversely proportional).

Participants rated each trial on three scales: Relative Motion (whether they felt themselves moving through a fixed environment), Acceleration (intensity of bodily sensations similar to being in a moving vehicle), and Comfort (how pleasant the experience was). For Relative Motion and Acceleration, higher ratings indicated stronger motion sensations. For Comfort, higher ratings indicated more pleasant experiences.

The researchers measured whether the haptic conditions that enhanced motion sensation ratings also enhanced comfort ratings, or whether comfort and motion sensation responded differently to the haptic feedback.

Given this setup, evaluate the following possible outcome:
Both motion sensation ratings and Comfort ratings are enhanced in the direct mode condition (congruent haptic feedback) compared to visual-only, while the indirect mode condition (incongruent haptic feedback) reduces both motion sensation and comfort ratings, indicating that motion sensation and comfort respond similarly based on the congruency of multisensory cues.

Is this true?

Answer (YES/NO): NO